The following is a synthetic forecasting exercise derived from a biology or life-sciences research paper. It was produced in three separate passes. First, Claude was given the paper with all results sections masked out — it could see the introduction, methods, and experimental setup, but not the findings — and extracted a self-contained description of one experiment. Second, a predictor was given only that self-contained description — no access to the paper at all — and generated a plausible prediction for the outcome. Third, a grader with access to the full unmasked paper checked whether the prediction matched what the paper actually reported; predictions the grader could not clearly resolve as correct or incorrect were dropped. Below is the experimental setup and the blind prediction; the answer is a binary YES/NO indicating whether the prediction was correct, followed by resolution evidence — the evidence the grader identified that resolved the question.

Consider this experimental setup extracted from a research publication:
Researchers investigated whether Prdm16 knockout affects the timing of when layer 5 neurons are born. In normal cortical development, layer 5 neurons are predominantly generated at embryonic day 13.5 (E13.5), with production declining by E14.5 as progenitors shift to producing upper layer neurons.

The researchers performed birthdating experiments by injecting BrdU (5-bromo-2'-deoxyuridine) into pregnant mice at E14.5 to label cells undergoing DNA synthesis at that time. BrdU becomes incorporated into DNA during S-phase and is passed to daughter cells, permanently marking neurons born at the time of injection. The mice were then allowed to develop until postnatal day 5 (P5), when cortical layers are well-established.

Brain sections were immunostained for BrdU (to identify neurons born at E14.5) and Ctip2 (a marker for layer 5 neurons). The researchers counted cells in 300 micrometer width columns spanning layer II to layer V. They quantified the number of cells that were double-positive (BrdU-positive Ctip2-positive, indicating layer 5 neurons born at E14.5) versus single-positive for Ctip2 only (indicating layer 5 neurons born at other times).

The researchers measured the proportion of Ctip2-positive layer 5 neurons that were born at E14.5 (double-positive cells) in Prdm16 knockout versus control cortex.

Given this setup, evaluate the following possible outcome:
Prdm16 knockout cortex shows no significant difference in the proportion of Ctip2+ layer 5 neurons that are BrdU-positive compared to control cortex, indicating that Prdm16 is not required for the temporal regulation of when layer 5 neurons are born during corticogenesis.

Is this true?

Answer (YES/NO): NO